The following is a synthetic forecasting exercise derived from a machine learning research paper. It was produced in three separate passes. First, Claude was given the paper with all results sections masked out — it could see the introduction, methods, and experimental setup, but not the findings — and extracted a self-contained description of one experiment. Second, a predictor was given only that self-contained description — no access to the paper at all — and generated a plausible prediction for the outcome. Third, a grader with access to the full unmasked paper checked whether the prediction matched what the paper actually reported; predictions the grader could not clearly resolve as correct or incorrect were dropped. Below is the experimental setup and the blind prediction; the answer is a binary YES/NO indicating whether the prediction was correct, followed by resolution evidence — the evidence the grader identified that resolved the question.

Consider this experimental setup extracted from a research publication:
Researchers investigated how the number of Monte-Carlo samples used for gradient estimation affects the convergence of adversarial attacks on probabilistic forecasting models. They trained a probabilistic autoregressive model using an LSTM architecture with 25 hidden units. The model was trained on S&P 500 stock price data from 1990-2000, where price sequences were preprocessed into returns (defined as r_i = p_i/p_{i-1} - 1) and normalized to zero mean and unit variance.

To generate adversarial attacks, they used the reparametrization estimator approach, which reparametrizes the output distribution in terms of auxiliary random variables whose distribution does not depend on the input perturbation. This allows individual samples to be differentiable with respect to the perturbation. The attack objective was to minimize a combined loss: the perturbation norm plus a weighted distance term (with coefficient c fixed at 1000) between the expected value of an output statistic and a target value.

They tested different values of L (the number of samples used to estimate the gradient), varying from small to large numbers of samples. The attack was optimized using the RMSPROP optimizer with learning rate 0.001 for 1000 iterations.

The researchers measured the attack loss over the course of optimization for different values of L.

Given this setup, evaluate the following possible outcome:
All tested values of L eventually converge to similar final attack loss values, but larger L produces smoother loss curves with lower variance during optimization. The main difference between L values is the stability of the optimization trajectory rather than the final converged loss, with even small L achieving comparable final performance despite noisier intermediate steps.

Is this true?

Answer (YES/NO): NO